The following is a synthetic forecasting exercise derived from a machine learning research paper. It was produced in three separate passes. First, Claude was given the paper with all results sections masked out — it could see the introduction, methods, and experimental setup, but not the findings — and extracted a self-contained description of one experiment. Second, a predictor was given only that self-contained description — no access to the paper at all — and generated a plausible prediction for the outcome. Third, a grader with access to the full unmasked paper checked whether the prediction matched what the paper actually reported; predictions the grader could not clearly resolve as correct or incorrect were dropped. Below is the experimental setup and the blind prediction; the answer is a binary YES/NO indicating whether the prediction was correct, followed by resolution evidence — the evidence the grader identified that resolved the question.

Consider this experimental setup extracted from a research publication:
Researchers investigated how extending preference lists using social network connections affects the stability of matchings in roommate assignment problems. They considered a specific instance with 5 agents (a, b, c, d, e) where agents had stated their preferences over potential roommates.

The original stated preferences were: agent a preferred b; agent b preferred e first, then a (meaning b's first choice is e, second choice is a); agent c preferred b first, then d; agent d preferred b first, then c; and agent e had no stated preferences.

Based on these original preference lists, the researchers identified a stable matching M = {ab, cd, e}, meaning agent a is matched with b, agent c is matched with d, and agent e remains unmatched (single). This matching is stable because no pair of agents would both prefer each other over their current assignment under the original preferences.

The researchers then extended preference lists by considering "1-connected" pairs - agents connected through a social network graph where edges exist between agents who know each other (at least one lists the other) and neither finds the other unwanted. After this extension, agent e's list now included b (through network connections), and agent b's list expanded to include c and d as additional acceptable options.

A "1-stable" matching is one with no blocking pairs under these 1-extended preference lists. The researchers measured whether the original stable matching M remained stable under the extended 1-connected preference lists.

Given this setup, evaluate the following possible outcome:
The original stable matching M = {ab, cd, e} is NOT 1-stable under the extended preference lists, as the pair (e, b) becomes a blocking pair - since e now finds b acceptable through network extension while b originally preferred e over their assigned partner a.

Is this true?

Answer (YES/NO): YES